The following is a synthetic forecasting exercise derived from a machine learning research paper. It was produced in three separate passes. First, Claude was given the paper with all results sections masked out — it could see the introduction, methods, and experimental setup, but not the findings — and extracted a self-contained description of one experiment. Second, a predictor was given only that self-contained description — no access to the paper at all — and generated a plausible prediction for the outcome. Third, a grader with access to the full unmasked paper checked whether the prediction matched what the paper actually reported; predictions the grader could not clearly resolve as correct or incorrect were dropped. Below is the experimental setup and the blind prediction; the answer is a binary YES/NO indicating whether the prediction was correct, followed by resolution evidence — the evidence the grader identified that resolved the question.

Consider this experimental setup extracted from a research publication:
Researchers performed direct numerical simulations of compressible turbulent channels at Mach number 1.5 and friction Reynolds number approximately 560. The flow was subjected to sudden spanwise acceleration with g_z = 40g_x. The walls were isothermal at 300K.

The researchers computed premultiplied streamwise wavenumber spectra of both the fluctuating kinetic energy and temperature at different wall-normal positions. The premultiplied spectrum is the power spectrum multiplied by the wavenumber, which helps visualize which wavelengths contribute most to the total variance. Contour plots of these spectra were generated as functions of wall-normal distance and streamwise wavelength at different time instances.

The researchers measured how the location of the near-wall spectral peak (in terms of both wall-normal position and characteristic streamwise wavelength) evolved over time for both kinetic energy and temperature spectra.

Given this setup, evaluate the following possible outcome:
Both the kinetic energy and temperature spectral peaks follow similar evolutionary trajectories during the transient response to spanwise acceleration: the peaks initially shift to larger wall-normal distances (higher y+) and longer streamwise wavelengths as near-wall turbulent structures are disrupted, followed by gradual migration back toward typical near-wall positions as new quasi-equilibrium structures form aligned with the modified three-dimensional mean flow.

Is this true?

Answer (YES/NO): NO